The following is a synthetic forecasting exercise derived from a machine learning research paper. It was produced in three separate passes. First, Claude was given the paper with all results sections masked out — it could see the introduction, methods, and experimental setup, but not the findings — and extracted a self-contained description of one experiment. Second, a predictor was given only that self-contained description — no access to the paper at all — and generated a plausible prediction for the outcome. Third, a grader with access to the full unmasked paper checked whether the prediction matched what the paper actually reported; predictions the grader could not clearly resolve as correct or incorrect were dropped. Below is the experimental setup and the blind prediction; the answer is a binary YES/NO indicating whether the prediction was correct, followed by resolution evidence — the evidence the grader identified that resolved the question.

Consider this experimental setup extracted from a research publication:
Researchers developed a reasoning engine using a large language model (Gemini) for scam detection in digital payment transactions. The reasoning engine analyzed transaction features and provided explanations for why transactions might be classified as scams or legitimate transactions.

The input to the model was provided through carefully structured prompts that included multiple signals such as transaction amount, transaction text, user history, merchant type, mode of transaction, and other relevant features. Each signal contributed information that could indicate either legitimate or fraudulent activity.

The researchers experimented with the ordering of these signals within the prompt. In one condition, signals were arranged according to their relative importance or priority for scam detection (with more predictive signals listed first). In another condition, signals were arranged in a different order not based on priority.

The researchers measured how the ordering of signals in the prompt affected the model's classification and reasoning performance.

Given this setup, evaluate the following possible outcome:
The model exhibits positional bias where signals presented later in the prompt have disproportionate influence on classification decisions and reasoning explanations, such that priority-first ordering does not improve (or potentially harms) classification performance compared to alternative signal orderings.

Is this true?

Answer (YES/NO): NO